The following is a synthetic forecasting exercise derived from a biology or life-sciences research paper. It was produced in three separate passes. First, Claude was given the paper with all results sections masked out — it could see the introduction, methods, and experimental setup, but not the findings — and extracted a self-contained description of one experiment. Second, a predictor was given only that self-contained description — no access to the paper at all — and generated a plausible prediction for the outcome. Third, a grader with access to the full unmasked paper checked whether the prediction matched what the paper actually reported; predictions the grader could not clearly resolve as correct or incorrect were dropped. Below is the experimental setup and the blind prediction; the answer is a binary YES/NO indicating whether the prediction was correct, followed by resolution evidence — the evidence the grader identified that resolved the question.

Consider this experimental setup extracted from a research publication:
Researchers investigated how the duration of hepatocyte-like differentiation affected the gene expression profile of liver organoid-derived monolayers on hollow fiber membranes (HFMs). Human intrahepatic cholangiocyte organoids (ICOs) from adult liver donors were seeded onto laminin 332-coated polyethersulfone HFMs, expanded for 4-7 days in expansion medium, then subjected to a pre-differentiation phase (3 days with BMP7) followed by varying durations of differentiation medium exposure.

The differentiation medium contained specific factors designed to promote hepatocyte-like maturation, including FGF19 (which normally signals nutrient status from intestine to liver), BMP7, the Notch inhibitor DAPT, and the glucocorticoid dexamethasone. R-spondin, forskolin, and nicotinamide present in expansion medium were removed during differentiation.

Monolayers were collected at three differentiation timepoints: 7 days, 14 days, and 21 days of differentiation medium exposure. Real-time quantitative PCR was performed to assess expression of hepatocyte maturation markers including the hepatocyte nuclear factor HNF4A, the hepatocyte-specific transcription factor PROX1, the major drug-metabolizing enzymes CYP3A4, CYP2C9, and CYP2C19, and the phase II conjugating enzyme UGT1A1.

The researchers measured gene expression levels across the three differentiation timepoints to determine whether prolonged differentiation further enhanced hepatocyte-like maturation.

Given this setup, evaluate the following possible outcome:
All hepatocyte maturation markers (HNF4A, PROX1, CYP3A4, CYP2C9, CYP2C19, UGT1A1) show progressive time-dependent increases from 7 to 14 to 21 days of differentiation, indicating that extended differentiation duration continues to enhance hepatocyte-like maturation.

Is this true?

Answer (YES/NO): NO